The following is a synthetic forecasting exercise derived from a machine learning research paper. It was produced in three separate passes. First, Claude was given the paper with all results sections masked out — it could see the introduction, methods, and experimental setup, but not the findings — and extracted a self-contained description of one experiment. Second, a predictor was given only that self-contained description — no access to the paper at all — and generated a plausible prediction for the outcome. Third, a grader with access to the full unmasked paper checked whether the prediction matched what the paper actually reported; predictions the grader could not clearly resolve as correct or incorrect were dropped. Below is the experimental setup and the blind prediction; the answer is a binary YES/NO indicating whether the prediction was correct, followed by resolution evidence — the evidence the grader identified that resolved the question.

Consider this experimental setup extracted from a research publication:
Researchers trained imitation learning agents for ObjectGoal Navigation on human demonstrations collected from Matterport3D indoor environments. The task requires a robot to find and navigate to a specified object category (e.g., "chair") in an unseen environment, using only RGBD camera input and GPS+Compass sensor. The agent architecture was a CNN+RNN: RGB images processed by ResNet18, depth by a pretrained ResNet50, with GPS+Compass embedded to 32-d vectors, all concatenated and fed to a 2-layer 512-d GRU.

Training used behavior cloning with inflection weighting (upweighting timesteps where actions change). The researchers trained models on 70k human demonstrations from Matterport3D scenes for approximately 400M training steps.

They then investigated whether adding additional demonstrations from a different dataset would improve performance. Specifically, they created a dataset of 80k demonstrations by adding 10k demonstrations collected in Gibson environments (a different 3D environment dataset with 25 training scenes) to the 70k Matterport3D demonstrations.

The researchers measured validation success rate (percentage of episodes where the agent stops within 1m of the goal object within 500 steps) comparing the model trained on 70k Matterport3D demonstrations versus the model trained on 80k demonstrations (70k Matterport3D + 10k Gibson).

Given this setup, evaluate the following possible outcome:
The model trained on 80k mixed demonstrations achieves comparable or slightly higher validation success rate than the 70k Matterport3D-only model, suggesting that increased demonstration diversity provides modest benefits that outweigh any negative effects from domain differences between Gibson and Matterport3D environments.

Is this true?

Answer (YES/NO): NO